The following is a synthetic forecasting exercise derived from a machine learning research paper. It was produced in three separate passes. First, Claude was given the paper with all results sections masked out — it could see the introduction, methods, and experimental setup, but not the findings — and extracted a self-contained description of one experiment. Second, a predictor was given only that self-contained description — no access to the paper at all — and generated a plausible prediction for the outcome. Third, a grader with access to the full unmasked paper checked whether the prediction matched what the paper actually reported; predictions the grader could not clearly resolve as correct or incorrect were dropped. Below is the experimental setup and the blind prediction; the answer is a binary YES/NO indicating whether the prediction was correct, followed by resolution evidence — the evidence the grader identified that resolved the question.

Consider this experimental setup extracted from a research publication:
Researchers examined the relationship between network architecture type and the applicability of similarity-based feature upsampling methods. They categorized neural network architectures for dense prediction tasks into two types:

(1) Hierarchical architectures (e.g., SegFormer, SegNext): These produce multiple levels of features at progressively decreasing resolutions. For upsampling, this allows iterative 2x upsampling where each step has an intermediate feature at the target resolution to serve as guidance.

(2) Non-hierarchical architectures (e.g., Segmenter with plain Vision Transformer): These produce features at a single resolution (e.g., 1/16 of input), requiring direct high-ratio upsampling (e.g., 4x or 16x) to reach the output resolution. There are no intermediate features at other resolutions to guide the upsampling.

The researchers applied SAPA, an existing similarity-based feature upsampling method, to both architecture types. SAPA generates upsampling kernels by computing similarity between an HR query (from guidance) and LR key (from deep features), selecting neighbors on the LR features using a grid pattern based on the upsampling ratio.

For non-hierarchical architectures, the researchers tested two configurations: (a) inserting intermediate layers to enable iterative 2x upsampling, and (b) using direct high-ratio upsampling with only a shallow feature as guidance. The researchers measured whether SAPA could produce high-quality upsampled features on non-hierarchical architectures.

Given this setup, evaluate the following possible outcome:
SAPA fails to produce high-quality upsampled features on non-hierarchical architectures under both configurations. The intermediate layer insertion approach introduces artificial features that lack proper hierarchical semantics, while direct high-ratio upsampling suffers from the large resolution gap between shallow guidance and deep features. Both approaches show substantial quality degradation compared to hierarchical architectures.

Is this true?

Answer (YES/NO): YES